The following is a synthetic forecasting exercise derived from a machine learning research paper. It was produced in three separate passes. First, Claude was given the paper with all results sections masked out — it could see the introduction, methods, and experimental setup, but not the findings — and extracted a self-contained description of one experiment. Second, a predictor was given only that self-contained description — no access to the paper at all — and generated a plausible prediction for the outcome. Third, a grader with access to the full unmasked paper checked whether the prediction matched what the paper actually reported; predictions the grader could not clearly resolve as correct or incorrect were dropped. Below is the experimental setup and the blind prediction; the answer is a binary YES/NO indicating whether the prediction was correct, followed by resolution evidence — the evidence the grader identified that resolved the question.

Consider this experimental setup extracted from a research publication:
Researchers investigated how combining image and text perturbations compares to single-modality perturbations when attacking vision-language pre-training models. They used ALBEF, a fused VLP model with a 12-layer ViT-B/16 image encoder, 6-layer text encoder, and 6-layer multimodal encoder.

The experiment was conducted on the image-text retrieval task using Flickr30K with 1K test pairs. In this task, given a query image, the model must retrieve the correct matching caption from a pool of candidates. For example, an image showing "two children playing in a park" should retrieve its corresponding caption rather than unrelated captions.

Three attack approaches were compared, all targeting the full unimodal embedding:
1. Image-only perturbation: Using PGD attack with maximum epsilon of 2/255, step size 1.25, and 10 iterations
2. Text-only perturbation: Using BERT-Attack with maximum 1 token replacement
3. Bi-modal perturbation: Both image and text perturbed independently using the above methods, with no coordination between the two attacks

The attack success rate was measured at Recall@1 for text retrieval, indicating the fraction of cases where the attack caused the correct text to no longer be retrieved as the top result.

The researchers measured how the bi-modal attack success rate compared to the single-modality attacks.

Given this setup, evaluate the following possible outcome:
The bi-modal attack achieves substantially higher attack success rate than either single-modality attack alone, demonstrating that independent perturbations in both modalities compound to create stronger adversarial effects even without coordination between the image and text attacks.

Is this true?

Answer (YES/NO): YES